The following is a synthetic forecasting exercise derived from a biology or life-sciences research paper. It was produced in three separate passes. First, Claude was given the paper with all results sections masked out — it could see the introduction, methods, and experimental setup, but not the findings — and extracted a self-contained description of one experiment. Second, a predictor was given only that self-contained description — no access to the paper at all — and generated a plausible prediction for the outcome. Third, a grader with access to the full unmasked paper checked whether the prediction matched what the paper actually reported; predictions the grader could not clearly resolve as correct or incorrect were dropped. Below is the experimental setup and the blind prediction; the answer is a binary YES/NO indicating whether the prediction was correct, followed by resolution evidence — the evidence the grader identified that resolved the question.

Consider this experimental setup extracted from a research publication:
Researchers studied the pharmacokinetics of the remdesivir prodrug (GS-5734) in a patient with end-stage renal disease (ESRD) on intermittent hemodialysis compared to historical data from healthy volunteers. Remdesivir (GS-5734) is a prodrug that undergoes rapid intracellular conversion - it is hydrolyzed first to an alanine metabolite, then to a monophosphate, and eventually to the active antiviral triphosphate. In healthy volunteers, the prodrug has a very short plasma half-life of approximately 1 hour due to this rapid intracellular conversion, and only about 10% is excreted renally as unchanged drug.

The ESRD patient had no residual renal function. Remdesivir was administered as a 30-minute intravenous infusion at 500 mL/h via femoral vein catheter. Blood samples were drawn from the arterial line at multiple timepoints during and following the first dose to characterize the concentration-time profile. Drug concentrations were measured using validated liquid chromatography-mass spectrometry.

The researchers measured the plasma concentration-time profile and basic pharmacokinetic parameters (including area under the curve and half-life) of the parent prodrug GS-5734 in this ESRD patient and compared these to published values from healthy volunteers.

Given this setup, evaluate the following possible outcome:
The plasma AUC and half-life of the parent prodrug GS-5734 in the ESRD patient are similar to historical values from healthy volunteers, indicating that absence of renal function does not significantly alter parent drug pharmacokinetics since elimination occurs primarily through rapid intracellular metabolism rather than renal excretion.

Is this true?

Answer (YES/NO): NO